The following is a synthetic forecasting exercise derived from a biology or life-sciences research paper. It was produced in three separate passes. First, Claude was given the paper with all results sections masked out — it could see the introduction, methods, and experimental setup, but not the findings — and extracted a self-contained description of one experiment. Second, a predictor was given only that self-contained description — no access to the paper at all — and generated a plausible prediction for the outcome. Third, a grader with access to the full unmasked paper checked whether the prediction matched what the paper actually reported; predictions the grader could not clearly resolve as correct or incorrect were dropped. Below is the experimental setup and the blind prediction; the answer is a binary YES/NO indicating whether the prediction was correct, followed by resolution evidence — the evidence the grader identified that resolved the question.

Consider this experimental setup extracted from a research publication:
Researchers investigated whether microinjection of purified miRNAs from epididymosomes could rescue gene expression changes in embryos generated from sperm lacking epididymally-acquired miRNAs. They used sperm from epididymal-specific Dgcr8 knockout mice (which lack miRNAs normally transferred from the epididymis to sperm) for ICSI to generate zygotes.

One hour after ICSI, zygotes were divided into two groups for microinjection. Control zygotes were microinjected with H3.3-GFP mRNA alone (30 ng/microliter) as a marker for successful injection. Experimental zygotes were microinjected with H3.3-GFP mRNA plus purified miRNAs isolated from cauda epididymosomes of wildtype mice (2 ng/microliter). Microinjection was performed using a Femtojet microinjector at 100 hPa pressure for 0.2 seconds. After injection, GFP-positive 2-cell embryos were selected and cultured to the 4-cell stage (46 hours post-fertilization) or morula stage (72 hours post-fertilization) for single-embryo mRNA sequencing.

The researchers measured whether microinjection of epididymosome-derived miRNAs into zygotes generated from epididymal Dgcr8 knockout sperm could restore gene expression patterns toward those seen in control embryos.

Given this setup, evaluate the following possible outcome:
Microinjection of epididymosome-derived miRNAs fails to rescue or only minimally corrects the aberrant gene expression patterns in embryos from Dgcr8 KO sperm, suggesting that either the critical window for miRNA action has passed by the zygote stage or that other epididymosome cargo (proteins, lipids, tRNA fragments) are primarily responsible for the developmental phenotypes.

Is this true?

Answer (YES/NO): NO